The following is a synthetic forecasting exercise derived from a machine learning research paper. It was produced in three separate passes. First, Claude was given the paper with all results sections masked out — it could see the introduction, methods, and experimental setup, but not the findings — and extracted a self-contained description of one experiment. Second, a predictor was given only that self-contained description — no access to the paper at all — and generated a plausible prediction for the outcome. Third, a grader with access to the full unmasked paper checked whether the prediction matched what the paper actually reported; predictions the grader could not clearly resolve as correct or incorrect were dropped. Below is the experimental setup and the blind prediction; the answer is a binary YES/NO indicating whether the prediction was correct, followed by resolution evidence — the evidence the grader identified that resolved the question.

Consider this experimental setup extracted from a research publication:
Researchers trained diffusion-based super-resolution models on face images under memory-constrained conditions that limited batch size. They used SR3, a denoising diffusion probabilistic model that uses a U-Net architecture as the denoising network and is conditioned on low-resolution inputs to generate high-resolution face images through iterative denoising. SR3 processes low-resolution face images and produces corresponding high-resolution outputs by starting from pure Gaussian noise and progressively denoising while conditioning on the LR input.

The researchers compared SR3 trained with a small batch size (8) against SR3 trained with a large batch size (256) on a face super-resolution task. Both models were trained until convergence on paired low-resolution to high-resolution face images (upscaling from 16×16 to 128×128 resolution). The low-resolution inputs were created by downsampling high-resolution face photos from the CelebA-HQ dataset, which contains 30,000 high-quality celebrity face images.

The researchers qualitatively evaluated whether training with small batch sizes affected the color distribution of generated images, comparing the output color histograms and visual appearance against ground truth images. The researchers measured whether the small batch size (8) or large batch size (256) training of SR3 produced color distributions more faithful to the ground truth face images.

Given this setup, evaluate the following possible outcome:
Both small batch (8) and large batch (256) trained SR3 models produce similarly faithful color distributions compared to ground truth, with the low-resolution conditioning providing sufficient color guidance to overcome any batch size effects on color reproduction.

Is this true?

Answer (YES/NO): NO